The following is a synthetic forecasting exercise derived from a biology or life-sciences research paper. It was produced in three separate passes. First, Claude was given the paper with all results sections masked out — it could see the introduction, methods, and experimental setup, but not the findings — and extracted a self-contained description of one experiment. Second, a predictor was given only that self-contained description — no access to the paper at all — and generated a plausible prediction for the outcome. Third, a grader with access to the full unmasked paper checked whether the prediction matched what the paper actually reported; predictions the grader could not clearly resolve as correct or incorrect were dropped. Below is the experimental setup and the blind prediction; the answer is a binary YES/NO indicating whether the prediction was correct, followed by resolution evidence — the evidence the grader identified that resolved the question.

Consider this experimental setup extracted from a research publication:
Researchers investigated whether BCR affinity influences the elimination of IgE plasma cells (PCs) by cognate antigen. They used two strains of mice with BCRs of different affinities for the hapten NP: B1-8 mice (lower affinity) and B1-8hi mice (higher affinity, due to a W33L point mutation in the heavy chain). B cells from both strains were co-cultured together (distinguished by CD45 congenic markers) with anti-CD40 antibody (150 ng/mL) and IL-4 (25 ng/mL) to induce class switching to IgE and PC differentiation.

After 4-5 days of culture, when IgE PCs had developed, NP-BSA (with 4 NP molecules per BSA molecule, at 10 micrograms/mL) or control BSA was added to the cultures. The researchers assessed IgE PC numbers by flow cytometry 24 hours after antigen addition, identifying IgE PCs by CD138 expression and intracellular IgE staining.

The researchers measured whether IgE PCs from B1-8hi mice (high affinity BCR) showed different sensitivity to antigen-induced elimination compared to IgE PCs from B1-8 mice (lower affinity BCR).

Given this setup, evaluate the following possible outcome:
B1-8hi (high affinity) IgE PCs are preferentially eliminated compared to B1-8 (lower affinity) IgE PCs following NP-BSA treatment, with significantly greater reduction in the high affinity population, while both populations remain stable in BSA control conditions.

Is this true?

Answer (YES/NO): YES